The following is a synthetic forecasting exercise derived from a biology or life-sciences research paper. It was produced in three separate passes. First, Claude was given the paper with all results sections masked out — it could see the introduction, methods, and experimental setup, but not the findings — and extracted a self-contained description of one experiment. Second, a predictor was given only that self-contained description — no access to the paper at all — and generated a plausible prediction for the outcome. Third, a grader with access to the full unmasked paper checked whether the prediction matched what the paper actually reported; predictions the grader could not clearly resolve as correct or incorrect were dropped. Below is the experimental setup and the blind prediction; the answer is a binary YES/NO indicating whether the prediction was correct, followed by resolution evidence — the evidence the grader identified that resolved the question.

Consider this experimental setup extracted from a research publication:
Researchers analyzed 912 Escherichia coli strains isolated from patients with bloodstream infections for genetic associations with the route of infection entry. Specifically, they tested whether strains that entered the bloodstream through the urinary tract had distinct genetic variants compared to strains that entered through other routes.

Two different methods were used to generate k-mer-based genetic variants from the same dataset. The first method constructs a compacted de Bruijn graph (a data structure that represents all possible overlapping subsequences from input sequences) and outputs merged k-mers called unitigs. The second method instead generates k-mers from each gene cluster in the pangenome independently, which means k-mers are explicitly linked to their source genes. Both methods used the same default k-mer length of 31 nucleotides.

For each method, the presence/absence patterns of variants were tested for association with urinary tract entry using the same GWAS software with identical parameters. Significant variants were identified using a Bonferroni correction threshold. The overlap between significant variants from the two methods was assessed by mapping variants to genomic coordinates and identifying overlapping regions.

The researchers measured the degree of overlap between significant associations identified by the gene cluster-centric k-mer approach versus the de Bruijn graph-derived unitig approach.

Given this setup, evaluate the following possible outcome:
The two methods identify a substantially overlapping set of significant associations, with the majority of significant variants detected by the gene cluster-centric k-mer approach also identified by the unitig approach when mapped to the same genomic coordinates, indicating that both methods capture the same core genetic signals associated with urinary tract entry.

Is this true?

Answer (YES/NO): YES